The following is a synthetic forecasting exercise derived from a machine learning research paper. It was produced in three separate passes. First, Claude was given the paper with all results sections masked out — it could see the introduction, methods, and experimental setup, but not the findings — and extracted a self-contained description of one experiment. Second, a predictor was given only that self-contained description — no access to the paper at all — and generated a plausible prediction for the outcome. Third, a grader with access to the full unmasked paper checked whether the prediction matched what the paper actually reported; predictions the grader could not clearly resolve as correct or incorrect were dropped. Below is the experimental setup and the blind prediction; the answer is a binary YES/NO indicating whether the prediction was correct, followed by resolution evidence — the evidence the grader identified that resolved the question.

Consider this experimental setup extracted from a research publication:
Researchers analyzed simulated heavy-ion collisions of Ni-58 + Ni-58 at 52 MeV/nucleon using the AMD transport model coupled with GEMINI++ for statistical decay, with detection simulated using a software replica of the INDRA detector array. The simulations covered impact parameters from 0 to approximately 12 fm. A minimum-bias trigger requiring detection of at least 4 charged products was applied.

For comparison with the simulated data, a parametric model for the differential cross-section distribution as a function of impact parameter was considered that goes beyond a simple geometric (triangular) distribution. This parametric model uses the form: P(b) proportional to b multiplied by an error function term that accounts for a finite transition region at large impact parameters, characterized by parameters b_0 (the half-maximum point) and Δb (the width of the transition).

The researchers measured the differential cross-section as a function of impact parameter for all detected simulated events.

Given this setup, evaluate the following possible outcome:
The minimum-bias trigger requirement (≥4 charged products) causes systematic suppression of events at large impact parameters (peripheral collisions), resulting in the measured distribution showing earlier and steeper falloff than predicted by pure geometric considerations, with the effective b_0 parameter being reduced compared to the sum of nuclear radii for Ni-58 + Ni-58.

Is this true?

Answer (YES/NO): NO